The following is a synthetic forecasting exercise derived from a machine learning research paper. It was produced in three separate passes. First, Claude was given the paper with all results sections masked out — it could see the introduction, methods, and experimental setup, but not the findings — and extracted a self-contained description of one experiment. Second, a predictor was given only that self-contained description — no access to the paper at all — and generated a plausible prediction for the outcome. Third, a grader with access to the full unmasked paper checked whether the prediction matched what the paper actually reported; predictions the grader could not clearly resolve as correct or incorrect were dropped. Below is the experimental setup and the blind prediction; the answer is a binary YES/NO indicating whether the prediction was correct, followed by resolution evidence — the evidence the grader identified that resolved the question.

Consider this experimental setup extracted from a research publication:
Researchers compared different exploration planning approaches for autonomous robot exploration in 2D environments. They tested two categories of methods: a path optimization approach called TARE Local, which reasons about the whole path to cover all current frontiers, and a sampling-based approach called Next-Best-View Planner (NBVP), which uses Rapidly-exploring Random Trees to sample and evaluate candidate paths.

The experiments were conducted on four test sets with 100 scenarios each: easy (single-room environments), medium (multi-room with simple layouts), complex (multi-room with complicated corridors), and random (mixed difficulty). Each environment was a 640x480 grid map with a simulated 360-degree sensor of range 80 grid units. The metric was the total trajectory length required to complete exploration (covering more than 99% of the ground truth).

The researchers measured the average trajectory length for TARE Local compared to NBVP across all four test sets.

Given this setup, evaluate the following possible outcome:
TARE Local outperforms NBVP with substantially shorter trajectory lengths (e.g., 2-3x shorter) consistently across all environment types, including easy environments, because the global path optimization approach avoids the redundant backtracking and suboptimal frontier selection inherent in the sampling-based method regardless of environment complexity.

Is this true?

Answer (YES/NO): NO